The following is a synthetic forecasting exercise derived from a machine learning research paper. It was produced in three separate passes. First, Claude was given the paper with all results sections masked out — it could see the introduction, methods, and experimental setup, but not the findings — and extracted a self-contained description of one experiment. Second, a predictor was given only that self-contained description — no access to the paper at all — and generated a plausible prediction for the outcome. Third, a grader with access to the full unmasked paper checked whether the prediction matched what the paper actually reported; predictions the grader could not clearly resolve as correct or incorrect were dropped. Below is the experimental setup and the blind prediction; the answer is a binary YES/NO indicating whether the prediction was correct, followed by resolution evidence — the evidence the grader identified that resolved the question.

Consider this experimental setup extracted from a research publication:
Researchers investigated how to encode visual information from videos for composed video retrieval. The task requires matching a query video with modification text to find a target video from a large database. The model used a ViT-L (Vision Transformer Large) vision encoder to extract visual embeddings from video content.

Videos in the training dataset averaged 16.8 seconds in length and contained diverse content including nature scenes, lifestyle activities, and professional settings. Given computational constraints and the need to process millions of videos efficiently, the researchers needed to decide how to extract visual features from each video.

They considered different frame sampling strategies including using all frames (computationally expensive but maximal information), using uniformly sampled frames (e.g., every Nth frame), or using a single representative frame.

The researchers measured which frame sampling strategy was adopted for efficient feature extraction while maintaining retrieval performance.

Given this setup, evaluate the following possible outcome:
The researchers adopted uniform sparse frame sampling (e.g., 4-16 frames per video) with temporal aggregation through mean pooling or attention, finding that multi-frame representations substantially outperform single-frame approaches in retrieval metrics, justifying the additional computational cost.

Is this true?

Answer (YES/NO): NO